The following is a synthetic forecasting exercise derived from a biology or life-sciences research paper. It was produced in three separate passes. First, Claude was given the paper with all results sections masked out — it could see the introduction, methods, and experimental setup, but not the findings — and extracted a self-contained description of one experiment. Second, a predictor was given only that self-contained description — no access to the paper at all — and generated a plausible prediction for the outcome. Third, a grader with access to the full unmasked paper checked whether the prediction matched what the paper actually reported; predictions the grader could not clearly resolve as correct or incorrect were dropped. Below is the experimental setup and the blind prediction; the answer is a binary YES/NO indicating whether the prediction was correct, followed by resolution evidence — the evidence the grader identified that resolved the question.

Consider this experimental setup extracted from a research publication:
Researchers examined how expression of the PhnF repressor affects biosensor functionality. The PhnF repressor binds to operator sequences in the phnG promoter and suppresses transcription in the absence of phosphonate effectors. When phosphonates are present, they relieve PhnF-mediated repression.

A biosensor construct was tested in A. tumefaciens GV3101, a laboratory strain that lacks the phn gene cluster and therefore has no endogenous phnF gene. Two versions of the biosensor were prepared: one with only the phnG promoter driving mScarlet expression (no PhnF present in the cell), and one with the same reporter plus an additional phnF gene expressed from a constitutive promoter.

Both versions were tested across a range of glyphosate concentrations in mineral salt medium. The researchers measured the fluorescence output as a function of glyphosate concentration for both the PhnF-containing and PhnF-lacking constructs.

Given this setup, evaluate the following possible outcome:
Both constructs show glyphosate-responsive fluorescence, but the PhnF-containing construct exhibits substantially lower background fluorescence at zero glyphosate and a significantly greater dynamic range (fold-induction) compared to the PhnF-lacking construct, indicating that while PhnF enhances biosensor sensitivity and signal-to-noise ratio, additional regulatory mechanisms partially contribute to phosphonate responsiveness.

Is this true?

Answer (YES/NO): NO